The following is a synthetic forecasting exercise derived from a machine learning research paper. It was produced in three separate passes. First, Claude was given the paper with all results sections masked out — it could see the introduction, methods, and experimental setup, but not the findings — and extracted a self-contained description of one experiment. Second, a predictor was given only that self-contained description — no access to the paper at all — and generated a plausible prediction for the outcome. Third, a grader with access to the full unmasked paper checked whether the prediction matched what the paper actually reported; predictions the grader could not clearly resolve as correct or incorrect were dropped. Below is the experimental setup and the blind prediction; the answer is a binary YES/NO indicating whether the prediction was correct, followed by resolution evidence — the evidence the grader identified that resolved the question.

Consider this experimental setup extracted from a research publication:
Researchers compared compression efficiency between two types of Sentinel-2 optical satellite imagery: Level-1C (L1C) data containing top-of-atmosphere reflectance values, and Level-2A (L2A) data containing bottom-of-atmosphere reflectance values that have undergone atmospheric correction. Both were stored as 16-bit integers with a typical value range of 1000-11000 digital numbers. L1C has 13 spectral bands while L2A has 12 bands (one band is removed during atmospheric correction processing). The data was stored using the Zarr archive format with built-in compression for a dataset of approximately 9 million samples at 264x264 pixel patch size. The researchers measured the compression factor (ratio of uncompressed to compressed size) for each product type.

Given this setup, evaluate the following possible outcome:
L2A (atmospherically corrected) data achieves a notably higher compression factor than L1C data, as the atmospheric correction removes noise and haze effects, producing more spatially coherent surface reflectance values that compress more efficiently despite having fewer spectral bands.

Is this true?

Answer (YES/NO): NO